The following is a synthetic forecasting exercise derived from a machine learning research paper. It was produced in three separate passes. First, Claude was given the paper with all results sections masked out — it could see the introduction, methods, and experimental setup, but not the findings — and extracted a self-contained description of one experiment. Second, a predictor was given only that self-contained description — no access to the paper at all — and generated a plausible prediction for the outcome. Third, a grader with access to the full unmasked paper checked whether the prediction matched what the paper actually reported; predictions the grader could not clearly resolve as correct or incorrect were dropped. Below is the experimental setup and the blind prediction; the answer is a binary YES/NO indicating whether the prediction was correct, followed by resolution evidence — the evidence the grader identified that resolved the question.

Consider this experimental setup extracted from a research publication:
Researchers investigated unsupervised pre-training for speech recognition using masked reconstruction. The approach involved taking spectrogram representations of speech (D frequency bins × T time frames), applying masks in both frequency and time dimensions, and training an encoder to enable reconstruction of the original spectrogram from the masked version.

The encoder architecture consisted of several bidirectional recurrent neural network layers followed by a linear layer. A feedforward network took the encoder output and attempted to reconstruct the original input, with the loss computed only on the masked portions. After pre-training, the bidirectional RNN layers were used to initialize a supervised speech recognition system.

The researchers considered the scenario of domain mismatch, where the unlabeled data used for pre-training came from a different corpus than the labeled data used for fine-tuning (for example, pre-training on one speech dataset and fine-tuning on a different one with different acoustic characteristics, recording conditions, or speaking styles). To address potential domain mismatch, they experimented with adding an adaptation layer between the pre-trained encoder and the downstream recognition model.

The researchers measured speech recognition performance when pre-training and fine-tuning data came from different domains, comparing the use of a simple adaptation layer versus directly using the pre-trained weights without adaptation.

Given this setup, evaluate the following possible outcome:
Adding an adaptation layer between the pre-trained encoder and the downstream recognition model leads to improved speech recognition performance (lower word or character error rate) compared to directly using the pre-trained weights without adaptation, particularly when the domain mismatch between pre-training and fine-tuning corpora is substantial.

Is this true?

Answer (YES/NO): YES